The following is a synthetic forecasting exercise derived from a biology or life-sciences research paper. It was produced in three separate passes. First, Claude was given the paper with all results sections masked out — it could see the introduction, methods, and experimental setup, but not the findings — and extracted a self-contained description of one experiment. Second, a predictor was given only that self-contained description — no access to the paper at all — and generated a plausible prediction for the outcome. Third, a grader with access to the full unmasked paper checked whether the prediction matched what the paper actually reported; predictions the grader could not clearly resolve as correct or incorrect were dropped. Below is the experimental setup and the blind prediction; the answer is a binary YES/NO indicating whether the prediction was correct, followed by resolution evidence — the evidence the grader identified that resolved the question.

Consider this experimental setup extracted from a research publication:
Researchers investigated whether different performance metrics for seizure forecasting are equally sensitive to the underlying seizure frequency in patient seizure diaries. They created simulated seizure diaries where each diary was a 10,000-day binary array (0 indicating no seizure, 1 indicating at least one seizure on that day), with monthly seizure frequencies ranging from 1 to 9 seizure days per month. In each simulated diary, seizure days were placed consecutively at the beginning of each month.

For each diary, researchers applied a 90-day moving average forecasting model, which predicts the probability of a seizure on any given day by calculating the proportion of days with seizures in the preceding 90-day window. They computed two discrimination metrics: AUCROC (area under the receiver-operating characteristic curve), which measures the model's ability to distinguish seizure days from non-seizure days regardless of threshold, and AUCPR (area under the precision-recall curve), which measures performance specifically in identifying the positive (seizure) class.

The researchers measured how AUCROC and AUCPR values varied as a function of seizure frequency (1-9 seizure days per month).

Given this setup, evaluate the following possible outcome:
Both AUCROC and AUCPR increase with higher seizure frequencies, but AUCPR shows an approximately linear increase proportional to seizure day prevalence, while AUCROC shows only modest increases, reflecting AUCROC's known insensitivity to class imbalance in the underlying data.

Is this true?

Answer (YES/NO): NO